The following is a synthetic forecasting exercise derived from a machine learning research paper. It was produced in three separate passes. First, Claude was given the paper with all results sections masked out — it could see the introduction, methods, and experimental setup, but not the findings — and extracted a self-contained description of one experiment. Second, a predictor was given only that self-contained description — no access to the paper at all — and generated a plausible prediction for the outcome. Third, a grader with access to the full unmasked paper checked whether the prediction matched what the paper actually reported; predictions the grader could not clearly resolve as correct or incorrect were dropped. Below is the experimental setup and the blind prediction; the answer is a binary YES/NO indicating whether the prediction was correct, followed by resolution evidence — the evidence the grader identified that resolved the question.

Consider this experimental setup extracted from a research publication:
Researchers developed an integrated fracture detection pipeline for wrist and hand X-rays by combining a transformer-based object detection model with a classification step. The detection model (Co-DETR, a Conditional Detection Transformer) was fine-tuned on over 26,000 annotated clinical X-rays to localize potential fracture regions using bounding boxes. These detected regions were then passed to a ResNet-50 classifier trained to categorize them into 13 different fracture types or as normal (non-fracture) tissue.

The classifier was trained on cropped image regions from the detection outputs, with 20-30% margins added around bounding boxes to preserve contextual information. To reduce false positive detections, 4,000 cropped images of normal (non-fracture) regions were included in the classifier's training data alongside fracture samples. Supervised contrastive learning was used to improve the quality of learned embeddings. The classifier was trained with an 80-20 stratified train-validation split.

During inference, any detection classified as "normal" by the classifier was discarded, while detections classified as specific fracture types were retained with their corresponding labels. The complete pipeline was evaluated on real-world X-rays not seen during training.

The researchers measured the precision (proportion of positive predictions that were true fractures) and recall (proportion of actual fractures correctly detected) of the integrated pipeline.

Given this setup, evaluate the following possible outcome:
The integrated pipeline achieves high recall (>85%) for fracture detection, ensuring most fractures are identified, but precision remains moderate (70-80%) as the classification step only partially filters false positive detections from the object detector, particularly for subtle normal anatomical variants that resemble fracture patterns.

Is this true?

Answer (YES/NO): NO